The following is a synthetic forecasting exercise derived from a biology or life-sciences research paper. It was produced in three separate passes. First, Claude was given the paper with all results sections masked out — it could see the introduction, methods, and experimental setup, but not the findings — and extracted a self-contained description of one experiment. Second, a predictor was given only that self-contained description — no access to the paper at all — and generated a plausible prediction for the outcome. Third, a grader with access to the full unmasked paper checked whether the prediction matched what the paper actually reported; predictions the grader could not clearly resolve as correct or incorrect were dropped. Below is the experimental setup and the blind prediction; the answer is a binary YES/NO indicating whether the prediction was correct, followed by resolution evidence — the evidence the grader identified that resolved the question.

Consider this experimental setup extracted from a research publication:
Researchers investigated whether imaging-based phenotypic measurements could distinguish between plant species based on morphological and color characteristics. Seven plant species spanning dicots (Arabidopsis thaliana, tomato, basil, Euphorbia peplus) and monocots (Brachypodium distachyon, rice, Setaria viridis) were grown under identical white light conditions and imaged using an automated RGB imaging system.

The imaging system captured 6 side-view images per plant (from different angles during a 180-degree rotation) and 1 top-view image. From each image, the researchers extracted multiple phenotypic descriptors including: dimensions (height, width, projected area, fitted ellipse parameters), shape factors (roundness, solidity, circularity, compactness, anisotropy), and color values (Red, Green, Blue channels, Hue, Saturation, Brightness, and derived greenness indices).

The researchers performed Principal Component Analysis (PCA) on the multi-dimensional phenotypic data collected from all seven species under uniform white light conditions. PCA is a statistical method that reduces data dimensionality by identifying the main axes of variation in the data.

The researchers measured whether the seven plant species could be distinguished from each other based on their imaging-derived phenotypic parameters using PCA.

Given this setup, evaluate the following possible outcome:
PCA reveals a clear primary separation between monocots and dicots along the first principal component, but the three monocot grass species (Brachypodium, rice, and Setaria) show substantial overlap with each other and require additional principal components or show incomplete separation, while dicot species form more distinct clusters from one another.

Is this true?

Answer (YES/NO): NO